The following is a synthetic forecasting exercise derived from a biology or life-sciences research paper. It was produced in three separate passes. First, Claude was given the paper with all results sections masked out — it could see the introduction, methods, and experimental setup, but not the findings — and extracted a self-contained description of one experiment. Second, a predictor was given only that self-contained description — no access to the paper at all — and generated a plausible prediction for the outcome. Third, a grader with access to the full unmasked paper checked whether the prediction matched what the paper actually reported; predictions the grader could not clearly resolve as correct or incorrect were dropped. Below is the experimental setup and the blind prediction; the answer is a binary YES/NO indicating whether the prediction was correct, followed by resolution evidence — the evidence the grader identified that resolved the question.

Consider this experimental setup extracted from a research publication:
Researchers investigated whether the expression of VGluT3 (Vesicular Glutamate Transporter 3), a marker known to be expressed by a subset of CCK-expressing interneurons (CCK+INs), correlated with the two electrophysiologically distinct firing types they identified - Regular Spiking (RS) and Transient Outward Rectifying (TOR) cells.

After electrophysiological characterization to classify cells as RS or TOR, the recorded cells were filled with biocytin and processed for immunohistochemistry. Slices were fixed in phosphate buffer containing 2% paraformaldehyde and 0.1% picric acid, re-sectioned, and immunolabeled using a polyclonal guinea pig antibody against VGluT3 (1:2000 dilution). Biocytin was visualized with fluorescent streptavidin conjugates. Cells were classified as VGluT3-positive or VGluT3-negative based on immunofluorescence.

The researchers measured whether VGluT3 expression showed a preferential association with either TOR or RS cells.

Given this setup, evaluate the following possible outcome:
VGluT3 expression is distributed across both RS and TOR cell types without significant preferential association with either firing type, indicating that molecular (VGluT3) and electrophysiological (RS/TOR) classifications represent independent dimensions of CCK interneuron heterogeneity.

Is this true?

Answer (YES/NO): YES